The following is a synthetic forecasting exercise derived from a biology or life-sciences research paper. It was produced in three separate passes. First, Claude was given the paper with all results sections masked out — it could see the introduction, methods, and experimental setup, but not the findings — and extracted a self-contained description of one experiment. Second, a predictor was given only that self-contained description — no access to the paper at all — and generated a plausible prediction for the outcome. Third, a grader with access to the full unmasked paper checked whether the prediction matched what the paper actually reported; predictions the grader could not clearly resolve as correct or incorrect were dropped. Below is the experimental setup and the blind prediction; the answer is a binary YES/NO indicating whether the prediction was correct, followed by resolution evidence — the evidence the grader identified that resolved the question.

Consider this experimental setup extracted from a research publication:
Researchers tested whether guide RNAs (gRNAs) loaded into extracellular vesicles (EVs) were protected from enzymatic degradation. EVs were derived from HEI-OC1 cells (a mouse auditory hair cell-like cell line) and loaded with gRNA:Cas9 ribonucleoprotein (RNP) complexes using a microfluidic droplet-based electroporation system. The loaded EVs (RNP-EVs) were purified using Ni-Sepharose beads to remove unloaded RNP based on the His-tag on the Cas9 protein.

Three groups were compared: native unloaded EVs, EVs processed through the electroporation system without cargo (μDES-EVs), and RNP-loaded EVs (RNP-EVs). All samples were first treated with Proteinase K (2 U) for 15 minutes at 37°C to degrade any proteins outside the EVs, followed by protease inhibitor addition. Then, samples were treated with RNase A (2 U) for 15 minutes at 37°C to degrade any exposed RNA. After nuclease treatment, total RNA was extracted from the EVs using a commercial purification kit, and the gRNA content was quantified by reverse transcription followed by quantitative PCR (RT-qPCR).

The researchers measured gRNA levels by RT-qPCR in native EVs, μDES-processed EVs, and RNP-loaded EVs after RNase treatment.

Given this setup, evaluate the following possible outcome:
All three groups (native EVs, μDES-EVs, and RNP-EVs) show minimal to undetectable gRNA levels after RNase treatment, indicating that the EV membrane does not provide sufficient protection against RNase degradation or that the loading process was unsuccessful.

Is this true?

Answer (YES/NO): NO